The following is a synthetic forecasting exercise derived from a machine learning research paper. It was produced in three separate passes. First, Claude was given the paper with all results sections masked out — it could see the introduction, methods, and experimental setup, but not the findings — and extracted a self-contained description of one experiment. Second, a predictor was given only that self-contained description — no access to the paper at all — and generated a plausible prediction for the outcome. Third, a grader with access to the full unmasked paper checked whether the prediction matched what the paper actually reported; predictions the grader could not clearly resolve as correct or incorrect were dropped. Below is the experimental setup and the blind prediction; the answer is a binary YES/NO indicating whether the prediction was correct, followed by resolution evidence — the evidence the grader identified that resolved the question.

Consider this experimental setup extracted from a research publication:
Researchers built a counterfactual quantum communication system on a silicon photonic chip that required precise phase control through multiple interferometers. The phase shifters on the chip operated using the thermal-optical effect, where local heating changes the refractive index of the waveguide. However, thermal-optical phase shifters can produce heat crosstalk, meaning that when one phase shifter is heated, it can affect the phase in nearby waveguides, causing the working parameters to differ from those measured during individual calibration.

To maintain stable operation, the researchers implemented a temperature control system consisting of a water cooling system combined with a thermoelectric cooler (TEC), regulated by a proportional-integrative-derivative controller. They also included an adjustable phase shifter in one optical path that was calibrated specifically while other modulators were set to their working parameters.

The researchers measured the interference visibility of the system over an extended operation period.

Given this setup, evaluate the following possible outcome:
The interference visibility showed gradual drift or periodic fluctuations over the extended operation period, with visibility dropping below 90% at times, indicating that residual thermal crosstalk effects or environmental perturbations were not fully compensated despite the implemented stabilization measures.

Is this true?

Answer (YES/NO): NO